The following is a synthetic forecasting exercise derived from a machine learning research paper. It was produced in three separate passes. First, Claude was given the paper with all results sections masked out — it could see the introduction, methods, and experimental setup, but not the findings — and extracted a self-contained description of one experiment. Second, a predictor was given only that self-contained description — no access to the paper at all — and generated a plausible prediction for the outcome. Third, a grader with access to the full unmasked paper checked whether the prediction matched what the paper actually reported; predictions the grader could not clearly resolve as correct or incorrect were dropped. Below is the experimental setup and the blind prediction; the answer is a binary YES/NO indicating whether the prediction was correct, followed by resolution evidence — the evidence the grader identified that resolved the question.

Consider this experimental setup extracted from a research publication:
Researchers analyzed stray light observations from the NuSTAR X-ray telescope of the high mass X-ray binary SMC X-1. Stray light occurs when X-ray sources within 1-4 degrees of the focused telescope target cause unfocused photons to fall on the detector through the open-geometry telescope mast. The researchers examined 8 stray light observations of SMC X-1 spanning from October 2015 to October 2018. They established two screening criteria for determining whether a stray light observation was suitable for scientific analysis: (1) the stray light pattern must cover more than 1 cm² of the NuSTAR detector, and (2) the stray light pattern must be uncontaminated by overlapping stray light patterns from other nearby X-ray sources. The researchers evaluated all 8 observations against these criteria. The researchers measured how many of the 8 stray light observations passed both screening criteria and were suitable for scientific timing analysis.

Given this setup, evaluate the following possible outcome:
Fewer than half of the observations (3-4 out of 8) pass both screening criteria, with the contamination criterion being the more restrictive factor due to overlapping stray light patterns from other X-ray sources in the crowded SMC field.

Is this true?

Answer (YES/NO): NO